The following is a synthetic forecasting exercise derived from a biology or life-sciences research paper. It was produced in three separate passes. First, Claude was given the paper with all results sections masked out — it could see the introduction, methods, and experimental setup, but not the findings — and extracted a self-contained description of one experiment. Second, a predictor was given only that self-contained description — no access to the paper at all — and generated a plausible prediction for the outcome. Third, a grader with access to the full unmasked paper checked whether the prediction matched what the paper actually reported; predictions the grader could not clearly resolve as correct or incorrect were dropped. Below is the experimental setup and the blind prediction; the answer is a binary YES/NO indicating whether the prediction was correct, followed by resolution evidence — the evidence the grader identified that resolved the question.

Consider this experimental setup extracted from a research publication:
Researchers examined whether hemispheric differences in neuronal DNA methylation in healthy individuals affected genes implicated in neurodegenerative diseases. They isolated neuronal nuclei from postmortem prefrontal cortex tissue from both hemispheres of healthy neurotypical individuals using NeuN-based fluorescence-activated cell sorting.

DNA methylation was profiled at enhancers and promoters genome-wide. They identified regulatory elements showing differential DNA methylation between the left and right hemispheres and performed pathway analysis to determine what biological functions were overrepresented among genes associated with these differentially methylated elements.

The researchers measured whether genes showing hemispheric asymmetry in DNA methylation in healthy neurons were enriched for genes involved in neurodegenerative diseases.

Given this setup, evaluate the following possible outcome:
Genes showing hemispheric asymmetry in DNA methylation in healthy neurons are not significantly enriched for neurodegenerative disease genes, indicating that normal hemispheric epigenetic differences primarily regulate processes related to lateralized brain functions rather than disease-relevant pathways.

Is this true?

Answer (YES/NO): NO